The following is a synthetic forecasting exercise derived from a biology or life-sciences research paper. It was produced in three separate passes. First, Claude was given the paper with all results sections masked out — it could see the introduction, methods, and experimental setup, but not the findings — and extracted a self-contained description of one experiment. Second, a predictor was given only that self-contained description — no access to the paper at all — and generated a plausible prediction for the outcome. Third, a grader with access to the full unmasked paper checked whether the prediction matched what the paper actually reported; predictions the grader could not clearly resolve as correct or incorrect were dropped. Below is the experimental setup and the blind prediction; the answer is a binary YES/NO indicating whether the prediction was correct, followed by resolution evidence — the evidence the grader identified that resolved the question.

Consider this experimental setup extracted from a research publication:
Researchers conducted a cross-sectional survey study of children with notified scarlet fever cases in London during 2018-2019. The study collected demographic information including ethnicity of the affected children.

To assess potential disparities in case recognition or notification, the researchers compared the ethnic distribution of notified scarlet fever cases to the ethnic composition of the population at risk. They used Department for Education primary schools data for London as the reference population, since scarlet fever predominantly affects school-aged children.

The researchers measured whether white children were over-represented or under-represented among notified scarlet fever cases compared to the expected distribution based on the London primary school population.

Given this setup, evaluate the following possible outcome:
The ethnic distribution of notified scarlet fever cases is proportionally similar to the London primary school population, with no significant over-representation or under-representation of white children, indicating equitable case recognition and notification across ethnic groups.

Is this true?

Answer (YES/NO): NO